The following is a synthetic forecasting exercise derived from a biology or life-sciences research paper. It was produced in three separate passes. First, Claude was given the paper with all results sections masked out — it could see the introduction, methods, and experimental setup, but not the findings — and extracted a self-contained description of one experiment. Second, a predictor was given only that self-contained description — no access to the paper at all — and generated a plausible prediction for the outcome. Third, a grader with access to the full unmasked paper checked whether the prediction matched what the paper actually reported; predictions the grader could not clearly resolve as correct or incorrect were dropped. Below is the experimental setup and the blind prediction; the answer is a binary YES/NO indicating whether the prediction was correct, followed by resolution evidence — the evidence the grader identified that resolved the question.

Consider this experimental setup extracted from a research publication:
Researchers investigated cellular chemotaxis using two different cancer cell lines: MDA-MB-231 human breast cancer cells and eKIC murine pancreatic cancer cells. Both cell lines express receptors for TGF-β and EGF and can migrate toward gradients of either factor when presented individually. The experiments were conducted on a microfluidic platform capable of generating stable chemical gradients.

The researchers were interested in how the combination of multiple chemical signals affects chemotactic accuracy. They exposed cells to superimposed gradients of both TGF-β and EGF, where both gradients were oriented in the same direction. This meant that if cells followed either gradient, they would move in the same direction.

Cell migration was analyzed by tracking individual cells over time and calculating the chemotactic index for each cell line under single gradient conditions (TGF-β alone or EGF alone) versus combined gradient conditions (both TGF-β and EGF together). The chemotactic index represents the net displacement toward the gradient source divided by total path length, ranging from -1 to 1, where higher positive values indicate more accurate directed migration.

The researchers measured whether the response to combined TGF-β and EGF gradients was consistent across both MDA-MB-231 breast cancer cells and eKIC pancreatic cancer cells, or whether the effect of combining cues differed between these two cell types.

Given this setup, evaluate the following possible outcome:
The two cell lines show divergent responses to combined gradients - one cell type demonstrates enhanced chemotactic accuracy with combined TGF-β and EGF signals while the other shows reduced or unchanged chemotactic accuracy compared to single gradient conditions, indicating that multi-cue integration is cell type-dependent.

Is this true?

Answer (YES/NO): NO